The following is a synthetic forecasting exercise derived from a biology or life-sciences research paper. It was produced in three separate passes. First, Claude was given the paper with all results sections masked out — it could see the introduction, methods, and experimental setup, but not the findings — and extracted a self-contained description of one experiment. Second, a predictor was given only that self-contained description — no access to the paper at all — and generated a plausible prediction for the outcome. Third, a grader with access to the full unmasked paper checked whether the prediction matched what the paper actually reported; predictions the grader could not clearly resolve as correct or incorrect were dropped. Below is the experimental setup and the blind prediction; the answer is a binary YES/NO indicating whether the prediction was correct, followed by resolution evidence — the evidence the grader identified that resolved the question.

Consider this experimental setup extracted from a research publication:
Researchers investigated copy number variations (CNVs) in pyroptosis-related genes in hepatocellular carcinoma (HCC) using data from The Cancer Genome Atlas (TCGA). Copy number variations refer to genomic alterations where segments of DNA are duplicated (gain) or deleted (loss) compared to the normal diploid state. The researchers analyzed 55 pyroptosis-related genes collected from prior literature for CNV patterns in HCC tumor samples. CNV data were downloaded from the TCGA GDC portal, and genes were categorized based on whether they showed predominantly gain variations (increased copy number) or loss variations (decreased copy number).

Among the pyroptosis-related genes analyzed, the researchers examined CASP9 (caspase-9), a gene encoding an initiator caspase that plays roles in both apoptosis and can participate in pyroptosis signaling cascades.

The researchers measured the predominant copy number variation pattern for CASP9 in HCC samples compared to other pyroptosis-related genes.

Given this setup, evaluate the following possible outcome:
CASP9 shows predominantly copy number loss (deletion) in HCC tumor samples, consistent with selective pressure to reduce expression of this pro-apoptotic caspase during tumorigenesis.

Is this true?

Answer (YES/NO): YES